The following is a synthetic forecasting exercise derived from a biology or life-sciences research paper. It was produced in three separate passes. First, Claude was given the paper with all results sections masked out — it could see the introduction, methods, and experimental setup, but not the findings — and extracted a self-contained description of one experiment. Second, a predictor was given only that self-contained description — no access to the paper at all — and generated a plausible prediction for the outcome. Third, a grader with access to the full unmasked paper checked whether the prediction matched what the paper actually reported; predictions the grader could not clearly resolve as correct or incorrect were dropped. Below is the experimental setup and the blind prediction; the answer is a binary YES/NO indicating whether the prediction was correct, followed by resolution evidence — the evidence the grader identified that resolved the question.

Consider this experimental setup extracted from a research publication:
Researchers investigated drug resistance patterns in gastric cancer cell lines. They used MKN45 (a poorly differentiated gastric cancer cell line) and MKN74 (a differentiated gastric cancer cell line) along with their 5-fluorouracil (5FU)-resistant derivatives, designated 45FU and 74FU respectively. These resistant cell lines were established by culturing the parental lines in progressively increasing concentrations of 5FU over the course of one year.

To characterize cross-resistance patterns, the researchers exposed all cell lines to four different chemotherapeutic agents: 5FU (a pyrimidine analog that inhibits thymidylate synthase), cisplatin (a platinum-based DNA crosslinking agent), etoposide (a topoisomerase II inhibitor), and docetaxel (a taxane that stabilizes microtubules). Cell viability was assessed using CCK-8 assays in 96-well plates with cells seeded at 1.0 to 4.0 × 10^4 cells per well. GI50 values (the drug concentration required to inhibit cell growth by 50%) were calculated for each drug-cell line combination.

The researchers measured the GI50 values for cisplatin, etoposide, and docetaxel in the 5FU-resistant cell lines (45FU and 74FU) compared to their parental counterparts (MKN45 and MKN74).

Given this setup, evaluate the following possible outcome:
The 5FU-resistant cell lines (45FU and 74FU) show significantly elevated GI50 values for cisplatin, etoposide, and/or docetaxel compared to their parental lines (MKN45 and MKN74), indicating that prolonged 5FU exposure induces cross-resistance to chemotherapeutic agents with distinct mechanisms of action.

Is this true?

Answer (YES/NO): NO